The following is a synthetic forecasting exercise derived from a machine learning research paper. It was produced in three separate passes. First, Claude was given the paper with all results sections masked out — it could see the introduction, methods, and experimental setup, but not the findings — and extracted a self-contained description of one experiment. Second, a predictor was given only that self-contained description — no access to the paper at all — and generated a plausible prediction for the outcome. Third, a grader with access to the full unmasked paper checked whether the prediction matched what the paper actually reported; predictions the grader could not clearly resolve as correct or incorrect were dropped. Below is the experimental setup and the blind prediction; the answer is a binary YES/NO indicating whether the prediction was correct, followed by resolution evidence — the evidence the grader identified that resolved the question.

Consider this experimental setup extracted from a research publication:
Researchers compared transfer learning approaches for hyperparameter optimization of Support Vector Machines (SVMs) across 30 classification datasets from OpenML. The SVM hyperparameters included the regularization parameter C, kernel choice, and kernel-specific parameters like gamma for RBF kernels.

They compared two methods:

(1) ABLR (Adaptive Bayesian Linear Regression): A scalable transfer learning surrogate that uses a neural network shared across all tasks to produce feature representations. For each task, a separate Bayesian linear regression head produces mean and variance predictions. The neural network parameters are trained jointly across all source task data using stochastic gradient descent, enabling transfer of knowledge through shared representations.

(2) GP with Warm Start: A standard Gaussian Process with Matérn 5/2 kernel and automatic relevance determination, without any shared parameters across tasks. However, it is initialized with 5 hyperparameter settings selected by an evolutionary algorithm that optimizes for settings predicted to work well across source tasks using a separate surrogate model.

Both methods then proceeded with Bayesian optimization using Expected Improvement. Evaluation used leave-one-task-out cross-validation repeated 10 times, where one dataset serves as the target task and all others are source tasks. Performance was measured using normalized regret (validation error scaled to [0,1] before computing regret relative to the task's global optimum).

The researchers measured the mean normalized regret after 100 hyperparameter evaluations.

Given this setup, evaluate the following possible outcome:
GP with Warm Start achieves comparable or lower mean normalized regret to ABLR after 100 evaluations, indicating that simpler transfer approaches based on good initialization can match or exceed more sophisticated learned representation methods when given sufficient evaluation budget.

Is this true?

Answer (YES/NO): YES